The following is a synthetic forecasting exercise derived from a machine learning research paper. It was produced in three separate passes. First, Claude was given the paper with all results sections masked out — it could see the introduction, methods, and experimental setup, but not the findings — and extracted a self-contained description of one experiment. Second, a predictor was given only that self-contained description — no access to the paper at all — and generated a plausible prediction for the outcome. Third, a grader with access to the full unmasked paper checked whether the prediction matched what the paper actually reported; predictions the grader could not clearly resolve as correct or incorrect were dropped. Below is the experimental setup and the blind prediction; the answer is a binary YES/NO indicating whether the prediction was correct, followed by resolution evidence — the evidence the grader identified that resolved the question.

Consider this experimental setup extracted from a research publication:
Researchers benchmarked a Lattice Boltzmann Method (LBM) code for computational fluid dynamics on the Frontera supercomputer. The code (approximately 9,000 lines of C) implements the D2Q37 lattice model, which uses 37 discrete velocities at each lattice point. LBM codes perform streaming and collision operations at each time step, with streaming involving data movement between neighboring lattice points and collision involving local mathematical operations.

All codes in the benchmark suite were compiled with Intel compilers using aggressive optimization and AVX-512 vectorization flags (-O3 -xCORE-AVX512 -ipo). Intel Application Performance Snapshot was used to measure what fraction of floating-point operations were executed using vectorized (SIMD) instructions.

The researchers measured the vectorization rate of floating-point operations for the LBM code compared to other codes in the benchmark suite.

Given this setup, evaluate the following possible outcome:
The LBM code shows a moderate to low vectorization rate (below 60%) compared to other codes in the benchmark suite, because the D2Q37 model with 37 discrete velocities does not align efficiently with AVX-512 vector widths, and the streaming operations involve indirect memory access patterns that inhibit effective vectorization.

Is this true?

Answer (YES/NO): NO